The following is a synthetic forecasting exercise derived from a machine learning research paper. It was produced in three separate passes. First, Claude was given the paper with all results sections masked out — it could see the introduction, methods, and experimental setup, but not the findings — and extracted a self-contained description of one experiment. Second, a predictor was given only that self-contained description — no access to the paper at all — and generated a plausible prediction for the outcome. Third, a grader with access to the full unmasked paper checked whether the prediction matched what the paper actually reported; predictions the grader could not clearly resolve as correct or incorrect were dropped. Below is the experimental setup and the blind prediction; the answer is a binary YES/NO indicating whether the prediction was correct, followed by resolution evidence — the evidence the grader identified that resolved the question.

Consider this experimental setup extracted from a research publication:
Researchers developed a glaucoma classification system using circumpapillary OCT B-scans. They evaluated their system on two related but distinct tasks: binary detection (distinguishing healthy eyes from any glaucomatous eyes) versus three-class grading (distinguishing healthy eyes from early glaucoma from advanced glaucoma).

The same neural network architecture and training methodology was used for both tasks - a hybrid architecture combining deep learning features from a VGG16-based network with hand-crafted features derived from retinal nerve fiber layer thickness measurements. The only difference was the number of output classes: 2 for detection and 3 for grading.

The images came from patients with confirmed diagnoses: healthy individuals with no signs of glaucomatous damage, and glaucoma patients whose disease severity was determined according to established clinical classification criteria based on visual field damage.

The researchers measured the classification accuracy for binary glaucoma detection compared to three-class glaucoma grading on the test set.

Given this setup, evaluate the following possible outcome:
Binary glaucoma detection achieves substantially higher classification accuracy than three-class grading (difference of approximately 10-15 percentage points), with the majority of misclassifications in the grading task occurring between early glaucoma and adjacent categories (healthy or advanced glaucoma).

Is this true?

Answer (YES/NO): NO